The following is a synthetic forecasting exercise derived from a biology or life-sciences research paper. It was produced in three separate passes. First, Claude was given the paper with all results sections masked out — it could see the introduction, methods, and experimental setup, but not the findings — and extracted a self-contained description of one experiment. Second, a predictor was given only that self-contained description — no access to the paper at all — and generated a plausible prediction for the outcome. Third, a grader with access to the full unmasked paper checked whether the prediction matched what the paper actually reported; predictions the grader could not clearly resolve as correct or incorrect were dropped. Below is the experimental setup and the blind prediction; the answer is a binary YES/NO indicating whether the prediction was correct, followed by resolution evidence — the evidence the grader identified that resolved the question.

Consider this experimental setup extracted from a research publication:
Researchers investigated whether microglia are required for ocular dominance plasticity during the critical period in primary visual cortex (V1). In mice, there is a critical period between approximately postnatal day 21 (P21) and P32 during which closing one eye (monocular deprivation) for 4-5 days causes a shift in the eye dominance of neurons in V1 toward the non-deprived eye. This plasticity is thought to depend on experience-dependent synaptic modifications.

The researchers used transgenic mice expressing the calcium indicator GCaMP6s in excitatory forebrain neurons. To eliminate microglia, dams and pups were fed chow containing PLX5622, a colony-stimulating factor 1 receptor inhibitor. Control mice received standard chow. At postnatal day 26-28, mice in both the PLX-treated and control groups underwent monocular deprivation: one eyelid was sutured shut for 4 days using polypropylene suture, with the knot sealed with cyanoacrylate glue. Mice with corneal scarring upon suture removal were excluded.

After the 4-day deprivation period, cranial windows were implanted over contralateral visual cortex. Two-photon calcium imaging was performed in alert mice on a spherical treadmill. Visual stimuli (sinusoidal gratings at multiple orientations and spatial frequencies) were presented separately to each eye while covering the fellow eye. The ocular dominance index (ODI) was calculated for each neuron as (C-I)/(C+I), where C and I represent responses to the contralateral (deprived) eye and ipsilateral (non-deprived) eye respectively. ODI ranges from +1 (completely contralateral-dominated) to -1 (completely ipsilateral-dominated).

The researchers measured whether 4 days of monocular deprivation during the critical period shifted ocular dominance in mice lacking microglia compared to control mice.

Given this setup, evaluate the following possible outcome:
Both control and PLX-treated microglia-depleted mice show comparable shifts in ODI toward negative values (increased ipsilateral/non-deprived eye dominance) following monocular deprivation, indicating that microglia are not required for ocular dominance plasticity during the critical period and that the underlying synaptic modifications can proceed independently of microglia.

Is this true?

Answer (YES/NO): YES